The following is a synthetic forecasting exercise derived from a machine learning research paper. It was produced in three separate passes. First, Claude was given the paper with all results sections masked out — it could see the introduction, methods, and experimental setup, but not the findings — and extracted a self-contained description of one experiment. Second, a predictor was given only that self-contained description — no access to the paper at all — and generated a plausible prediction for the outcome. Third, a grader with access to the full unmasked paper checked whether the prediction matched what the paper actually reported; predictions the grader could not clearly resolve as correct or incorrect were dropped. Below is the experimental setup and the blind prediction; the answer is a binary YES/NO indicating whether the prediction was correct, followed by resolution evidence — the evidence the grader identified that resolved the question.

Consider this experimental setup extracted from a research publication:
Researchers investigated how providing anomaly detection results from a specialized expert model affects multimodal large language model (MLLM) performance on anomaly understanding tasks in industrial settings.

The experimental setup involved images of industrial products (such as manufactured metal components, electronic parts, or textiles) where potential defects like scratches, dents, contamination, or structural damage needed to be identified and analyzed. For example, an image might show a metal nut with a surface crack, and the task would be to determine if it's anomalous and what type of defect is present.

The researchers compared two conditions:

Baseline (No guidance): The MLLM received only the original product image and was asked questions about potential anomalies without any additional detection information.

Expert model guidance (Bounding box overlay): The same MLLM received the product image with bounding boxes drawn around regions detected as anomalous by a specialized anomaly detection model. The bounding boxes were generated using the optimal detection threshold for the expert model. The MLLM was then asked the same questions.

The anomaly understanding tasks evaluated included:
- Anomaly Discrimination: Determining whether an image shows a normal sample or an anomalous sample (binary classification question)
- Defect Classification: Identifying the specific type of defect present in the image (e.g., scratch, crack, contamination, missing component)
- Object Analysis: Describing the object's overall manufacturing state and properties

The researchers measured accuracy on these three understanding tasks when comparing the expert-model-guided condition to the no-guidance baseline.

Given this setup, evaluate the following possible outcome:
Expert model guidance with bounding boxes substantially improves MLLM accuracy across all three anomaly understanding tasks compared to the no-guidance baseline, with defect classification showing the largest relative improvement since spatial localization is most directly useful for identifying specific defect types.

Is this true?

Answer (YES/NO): NO